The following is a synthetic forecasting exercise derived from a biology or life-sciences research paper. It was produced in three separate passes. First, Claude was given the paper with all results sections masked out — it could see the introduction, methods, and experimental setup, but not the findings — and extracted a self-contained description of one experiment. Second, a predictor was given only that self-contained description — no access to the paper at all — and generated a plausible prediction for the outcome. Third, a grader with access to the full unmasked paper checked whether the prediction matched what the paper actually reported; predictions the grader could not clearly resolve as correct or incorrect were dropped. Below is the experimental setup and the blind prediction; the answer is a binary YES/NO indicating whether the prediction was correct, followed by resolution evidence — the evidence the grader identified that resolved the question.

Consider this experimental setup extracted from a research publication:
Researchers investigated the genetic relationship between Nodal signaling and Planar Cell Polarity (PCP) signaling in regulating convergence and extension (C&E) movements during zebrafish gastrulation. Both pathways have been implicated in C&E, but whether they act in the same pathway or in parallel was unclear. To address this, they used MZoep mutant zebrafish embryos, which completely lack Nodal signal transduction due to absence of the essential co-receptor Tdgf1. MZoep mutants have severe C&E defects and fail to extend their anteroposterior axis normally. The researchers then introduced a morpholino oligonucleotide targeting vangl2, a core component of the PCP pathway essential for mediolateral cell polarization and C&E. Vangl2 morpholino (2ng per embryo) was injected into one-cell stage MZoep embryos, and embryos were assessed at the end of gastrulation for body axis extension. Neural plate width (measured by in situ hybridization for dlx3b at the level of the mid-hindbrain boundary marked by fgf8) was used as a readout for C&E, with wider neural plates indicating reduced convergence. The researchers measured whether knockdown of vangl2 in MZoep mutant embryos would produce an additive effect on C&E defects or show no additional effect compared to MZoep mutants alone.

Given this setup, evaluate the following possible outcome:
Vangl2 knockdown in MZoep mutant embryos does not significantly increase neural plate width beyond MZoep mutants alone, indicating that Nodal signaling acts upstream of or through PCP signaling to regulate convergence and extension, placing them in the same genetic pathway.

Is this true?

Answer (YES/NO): NO